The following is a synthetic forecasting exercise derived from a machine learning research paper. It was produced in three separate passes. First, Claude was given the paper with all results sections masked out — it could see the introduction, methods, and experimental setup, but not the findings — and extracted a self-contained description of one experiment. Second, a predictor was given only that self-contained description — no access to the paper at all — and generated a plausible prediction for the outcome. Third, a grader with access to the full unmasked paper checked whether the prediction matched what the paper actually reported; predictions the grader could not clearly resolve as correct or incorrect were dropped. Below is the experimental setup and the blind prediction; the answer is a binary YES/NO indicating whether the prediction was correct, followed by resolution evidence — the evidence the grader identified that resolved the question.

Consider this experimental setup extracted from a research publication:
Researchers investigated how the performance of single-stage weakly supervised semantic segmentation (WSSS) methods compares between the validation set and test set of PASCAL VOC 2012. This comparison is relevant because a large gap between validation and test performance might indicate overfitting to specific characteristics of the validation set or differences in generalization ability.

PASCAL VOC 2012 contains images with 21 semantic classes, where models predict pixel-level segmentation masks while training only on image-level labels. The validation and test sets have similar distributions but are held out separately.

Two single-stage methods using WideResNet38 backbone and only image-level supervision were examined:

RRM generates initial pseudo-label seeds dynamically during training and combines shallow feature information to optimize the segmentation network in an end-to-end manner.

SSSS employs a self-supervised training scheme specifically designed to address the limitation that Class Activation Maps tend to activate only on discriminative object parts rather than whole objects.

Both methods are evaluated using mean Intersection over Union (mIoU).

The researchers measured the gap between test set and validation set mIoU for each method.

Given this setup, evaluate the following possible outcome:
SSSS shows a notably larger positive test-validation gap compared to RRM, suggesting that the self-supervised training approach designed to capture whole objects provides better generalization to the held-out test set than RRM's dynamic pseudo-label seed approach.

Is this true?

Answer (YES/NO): YES